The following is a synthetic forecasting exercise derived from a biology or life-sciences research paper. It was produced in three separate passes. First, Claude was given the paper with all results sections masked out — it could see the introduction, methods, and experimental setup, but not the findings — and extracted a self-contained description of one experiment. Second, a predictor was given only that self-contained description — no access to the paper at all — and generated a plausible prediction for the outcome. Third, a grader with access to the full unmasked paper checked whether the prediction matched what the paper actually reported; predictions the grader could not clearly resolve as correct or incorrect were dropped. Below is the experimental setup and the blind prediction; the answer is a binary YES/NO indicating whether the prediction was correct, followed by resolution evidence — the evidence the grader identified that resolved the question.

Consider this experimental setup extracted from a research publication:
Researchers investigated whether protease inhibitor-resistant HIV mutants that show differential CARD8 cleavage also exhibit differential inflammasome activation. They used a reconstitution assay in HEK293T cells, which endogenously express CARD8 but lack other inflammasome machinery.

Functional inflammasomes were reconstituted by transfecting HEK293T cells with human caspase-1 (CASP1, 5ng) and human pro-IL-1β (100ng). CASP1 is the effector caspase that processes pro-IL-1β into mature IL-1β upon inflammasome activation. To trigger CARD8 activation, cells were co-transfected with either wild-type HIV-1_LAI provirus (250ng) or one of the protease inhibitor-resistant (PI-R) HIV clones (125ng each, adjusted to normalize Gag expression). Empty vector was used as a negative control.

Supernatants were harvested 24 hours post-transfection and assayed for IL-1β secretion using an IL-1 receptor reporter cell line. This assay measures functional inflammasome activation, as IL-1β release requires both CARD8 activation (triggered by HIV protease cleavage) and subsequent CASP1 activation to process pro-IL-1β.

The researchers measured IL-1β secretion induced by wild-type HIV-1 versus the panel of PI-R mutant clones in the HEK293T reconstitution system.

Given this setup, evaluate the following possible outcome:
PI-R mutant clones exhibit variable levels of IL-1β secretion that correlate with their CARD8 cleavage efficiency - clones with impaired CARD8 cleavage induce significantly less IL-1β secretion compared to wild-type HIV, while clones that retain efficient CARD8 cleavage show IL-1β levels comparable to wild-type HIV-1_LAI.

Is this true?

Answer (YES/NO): NO